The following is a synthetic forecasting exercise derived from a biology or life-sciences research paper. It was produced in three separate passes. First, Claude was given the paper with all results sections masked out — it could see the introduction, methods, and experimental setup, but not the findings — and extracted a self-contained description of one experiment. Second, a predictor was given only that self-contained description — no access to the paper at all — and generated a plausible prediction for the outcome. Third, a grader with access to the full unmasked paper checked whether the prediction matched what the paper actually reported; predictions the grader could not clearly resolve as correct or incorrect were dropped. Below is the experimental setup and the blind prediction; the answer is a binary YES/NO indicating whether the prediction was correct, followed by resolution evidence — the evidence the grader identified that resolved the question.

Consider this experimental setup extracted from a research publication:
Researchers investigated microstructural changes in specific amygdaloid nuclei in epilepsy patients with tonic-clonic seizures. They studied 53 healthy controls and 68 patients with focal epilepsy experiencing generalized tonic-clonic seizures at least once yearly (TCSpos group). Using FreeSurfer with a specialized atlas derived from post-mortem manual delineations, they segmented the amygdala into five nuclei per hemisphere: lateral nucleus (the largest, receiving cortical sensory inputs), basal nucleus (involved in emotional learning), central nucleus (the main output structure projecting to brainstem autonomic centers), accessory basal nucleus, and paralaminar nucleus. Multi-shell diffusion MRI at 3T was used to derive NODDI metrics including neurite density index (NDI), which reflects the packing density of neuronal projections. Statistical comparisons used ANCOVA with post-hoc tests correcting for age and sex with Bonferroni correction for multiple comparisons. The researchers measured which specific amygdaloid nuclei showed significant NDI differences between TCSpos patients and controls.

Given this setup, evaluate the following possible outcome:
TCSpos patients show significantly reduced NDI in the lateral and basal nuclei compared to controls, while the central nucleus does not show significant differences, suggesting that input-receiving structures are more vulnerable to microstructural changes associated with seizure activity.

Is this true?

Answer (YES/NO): NO